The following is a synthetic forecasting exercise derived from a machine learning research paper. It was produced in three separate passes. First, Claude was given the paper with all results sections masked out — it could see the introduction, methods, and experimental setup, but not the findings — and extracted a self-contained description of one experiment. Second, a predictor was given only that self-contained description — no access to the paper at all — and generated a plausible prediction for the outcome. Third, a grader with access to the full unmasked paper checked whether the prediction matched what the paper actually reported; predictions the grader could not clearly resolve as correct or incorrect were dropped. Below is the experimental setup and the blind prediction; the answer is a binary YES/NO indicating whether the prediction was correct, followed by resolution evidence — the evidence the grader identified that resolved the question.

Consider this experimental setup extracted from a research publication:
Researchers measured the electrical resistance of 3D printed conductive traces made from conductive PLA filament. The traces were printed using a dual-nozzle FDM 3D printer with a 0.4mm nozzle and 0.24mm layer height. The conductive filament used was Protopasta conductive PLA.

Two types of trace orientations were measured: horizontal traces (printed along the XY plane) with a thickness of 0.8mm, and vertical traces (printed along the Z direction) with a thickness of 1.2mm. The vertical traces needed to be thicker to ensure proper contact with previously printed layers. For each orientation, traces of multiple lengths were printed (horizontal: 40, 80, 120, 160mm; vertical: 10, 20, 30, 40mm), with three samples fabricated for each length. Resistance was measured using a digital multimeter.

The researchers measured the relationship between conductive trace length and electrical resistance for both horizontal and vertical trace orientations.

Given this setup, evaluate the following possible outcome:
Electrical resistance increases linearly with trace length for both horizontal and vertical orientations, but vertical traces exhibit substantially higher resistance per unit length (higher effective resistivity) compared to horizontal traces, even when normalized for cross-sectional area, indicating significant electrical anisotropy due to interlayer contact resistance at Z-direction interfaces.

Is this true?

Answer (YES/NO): YES